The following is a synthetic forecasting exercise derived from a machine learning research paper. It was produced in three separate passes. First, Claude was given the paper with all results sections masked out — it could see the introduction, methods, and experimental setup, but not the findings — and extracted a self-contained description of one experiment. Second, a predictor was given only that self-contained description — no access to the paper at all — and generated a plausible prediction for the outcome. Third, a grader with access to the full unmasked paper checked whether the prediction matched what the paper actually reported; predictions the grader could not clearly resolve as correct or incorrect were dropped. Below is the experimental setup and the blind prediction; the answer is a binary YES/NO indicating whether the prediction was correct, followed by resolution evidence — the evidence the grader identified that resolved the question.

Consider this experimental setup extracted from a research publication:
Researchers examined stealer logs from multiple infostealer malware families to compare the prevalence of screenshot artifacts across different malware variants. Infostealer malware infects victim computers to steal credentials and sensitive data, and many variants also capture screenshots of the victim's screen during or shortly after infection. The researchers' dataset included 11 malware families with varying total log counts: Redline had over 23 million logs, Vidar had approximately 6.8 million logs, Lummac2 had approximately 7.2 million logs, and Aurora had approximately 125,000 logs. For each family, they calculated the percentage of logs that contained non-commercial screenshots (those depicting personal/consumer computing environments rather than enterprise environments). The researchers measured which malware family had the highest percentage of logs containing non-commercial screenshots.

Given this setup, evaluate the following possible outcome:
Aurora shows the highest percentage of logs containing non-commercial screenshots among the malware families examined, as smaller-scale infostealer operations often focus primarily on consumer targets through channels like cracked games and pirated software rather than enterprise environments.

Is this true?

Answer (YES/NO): YES